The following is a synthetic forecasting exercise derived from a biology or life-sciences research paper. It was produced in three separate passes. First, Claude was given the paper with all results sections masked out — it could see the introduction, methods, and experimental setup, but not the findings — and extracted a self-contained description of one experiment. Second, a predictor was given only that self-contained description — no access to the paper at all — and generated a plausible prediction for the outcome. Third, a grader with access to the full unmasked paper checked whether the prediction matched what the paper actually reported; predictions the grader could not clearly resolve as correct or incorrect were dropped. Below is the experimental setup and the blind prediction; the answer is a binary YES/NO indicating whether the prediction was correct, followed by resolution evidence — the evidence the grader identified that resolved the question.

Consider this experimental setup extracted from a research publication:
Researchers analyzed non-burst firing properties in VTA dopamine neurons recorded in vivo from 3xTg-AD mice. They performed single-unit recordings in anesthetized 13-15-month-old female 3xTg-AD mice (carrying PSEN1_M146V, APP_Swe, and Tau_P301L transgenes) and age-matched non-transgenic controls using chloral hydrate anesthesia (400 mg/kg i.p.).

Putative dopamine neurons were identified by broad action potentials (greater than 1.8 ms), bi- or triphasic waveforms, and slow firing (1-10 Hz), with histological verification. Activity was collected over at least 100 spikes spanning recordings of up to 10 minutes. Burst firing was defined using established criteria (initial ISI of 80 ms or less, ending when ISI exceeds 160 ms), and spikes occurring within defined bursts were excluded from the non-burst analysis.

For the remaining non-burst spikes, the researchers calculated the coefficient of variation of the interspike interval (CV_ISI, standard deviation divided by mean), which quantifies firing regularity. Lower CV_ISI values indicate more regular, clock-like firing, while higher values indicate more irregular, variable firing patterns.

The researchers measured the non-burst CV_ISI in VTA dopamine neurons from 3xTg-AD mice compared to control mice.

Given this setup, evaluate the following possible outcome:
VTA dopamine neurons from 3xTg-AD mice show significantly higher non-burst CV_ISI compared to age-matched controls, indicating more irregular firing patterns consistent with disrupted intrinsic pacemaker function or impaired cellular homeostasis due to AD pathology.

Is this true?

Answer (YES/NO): NO